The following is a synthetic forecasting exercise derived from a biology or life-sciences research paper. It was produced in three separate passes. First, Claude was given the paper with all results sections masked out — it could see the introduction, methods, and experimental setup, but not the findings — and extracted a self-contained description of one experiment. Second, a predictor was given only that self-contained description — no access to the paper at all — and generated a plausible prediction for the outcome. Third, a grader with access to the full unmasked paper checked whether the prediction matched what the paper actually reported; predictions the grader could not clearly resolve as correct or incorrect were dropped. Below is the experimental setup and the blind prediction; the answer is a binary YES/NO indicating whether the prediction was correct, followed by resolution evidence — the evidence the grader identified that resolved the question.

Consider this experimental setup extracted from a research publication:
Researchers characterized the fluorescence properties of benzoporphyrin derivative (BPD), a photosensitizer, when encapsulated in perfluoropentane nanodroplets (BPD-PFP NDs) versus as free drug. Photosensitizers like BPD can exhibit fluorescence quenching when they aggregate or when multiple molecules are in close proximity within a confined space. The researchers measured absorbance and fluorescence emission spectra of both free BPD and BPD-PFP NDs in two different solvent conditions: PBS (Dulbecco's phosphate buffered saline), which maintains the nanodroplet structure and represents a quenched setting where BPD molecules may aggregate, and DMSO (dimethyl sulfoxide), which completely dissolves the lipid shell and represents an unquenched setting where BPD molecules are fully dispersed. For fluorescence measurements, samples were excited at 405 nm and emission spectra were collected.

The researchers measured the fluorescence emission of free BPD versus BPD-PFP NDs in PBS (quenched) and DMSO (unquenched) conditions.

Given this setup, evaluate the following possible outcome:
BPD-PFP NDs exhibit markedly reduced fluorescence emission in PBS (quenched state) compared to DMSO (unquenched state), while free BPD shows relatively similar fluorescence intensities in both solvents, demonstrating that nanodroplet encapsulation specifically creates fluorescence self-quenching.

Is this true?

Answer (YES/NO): NO